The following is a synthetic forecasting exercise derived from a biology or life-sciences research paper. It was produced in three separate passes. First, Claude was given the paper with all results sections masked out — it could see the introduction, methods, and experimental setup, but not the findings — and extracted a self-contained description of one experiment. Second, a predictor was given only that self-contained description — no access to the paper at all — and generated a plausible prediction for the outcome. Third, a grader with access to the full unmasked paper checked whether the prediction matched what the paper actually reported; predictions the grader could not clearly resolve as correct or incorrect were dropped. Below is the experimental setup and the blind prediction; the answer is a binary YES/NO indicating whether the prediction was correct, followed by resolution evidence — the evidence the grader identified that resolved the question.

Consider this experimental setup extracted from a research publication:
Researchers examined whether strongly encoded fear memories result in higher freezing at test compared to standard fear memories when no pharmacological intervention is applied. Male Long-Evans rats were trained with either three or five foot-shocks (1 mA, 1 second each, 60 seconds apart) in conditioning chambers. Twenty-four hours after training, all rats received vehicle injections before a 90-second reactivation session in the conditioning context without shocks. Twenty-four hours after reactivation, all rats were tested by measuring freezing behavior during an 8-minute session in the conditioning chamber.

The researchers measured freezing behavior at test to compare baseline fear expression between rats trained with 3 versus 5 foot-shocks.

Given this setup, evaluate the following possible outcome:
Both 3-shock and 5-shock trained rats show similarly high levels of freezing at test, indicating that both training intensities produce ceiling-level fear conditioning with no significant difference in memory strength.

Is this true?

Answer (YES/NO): YES